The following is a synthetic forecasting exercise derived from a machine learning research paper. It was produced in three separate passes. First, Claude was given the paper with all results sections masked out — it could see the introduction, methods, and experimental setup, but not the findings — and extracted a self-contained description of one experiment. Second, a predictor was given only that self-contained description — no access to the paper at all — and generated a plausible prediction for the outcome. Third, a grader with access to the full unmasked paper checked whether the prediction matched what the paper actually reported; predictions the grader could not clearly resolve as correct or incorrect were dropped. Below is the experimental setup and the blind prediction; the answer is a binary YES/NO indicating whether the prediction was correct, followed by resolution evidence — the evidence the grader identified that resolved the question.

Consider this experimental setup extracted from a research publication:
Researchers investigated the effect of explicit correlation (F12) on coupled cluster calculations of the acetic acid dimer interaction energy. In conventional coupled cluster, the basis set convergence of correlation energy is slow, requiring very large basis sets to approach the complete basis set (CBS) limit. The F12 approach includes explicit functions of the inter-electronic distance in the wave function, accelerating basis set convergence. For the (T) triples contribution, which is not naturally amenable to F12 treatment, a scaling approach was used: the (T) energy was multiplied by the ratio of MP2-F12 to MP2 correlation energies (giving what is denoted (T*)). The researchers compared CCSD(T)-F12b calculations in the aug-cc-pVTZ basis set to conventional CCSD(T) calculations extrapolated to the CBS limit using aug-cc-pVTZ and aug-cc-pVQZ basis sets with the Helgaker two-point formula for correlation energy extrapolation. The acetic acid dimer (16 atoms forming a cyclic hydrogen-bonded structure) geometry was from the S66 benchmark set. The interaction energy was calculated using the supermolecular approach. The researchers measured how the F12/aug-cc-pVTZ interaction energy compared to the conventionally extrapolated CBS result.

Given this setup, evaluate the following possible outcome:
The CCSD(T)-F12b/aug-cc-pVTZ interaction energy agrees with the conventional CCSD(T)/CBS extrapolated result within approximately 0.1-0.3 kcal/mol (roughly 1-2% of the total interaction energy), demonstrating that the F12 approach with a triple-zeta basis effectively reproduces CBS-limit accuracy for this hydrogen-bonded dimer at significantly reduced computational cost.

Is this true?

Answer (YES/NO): YES